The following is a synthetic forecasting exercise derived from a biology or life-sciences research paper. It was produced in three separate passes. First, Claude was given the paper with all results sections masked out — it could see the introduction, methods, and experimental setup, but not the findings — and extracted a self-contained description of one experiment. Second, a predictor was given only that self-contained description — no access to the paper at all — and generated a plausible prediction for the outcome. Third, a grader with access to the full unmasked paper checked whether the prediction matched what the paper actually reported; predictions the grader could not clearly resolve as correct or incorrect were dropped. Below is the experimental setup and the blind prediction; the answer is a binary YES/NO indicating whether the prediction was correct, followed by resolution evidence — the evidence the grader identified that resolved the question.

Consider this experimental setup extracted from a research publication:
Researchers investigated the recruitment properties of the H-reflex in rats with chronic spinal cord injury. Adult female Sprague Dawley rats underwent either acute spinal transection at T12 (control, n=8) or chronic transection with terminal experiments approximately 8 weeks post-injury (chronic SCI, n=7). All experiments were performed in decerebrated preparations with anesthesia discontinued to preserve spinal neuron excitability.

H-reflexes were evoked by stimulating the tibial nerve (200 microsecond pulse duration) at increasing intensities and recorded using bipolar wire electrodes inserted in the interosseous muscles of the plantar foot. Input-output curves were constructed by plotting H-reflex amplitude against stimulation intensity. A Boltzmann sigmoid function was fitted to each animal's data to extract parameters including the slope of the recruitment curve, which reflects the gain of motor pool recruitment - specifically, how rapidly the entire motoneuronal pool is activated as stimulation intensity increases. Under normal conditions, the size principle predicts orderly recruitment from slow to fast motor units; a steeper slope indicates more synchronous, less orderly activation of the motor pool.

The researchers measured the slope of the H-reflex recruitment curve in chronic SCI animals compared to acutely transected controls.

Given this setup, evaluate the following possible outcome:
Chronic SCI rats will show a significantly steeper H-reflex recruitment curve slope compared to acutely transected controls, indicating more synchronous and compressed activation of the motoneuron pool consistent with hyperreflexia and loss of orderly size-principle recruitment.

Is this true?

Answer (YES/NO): YES